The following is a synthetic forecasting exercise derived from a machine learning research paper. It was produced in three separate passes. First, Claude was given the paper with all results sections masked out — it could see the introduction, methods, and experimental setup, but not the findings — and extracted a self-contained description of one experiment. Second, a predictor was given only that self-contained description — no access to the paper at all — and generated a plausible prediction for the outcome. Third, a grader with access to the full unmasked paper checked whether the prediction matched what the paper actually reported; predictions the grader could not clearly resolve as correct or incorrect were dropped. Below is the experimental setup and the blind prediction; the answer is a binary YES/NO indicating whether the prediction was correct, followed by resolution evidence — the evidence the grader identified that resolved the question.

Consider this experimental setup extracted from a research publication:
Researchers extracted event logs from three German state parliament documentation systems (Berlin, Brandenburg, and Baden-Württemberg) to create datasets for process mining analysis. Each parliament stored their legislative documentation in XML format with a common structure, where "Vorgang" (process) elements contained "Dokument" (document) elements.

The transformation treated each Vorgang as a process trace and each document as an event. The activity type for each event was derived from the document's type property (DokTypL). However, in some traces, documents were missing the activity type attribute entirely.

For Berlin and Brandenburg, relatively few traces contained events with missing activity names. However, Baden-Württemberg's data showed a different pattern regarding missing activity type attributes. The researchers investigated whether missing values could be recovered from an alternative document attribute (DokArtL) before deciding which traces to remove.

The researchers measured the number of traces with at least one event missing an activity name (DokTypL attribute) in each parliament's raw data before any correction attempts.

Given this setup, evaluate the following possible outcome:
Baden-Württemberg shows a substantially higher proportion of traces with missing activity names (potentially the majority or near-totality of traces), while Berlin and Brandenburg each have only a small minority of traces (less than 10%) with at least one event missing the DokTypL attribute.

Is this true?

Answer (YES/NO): NO